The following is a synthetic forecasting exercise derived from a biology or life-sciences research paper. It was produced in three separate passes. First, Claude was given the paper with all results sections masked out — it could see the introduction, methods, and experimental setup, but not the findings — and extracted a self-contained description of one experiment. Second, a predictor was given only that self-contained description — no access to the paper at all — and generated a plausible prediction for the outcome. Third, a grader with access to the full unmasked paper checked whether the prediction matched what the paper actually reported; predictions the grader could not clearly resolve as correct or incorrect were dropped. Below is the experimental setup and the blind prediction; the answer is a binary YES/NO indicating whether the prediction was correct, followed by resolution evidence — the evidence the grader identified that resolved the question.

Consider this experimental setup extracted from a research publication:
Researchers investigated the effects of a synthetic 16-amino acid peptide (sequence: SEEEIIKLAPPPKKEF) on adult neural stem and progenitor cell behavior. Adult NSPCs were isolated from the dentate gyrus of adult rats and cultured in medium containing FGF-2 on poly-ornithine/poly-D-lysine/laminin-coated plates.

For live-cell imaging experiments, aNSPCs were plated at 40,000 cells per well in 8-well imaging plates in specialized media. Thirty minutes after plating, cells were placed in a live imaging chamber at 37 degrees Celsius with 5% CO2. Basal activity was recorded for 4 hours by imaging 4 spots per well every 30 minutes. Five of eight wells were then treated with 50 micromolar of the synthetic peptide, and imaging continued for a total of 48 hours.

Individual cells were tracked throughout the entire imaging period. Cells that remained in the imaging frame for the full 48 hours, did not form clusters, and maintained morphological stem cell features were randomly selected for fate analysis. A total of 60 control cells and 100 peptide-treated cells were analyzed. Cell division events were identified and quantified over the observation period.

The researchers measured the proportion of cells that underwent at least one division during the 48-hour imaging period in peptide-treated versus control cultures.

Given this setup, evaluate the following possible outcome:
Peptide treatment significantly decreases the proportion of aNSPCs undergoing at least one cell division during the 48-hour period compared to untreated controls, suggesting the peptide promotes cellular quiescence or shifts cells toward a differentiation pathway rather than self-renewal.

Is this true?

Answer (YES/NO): NO